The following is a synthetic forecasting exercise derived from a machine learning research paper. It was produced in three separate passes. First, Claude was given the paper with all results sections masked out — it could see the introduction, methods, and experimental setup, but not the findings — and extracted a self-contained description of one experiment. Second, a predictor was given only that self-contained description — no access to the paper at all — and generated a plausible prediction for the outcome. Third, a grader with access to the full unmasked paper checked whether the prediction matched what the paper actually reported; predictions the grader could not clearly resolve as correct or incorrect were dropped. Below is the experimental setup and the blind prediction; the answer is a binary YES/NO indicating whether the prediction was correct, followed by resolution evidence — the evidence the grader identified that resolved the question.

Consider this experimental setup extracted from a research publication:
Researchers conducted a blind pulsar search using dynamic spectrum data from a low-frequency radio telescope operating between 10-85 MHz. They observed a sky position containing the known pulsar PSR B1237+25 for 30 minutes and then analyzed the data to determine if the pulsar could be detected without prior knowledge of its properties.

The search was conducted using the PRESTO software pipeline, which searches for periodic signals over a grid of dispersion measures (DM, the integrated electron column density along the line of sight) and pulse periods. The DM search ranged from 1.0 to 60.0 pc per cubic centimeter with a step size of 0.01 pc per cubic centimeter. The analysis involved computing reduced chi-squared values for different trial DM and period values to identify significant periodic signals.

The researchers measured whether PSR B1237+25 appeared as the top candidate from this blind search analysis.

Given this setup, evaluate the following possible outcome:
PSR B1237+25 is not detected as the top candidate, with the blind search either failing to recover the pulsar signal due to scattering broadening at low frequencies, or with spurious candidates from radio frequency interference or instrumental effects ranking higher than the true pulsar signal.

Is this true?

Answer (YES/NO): NO